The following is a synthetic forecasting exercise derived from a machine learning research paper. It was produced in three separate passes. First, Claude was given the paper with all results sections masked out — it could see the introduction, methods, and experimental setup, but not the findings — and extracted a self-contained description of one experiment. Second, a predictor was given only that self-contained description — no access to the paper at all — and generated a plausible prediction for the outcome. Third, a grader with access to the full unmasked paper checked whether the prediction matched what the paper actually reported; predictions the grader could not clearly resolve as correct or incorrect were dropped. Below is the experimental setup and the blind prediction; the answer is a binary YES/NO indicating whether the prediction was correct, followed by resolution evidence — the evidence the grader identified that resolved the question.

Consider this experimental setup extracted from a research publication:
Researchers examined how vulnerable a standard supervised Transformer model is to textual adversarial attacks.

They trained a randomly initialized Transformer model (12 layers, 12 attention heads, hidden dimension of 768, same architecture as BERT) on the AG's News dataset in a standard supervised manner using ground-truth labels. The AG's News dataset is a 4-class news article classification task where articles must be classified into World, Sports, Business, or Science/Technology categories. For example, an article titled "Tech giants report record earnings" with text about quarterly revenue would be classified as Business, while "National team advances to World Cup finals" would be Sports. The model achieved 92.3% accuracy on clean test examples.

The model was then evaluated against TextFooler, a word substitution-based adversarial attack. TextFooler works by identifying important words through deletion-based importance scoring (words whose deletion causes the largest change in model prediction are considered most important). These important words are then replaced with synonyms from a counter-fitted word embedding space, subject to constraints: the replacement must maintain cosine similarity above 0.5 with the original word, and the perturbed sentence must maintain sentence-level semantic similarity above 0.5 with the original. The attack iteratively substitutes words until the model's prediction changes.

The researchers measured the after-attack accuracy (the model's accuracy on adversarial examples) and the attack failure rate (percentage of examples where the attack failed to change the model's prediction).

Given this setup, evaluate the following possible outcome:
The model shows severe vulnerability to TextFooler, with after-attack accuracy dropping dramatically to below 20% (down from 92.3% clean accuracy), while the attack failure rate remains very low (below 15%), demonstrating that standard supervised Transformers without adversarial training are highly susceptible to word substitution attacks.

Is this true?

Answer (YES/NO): YES